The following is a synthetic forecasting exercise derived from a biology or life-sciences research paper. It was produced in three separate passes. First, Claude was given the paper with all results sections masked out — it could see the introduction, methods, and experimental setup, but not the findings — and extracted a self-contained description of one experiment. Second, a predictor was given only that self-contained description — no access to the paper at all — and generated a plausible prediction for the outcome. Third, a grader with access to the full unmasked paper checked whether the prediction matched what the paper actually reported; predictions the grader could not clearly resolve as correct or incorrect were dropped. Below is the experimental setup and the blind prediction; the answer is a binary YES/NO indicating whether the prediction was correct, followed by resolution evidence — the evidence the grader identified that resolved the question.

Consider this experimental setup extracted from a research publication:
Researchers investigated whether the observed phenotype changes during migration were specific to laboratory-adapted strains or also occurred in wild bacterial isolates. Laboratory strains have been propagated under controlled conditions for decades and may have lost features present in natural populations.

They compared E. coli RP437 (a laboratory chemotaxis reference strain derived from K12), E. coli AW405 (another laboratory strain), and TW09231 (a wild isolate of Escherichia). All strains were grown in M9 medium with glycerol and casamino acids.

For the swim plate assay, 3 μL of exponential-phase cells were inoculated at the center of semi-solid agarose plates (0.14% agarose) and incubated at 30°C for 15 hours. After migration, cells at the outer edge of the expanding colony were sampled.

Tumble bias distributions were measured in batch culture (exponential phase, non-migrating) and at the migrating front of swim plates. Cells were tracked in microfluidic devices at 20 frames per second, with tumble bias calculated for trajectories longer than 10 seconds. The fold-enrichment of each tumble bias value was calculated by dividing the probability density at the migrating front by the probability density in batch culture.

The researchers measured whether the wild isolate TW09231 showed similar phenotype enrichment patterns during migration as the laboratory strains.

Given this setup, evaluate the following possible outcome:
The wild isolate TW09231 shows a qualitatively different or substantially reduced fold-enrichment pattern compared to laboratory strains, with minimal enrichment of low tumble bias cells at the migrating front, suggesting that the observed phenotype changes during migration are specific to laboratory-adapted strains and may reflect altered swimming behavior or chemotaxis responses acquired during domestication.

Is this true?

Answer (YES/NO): NO